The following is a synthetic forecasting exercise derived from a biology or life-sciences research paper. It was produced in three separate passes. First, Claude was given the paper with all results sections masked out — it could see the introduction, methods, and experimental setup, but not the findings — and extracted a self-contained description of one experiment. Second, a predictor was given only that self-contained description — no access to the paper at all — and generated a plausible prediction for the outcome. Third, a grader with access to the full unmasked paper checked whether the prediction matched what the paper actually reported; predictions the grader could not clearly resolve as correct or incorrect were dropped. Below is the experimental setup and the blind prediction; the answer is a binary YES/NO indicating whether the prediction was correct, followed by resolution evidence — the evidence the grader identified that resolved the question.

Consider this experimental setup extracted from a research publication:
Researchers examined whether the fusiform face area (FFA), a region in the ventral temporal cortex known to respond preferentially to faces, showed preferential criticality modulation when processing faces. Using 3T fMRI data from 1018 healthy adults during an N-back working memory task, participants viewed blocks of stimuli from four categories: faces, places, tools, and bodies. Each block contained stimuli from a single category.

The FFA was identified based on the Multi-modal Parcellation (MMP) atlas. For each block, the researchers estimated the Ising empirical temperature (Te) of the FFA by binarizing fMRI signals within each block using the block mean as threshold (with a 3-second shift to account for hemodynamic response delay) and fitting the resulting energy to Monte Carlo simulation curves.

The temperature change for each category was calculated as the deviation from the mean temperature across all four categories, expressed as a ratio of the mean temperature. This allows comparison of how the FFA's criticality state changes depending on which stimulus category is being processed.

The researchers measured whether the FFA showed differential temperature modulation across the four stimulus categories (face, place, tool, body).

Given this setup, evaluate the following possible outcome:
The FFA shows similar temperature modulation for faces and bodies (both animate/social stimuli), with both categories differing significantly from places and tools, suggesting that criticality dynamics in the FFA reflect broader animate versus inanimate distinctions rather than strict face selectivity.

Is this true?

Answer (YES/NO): NO